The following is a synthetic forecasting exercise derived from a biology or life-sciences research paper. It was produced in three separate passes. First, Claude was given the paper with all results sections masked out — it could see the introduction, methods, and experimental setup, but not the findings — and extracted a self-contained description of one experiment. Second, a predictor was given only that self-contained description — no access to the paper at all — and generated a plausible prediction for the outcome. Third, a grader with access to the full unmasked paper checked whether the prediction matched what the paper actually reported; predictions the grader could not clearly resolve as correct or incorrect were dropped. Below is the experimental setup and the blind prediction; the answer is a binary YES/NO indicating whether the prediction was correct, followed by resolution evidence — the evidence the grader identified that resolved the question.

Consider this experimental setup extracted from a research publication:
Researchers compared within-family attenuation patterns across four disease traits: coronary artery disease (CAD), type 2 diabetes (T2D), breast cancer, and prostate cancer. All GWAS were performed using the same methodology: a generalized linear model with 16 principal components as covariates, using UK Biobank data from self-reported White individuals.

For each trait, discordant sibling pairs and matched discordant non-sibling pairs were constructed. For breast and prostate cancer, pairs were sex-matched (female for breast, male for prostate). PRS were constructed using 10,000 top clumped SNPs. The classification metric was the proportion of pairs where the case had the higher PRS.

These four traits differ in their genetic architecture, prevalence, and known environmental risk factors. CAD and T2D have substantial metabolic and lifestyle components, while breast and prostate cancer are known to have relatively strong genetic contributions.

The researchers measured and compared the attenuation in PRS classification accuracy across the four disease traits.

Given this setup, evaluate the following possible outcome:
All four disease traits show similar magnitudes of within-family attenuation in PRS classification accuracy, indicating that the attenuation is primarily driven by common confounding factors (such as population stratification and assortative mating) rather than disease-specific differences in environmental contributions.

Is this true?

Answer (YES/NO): NO